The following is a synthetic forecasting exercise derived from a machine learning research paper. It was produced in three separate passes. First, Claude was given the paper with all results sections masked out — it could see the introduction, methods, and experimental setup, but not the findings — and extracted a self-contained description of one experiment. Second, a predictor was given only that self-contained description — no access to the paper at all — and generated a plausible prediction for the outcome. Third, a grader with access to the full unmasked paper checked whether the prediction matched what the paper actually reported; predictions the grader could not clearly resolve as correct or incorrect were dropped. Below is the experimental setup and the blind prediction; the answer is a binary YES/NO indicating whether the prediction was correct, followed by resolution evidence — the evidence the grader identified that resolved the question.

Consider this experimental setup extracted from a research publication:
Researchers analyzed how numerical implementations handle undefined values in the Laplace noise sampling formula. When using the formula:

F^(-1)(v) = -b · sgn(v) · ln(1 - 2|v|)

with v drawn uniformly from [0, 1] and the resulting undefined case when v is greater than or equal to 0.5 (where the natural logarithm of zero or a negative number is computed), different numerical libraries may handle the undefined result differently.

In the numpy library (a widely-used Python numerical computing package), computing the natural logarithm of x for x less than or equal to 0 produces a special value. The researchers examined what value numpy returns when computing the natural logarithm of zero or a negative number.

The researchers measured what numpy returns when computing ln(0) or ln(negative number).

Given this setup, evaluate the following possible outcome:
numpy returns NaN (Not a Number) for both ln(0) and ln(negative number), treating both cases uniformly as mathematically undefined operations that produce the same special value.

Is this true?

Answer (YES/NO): YES